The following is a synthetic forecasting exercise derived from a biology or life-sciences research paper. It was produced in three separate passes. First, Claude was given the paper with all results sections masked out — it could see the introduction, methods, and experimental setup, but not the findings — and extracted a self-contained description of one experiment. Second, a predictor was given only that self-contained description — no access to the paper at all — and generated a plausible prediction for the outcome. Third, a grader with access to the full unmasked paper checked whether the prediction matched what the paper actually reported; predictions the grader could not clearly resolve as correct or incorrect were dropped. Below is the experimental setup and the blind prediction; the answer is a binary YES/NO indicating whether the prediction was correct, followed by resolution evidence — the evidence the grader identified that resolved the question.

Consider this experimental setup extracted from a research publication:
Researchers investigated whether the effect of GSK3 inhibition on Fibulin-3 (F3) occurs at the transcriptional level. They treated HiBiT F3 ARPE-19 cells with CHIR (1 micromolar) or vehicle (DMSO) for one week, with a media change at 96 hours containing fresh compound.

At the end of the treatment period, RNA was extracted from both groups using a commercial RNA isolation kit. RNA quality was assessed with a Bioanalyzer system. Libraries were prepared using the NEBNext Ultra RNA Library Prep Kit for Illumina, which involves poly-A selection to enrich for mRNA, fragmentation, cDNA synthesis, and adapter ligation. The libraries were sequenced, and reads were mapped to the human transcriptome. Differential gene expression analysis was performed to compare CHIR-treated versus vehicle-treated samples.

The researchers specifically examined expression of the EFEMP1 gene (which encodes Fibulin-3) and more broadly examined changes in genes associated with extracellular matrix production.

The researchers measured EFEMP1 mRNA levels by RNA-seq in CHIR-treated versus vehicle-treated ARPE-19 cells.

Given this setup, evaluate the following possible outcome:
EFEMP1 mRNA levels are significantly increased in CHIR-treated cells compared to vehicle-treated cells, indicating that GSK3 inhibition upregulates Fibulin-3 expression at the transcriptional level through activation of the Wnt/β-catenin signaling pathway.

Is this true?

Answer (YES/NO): NO